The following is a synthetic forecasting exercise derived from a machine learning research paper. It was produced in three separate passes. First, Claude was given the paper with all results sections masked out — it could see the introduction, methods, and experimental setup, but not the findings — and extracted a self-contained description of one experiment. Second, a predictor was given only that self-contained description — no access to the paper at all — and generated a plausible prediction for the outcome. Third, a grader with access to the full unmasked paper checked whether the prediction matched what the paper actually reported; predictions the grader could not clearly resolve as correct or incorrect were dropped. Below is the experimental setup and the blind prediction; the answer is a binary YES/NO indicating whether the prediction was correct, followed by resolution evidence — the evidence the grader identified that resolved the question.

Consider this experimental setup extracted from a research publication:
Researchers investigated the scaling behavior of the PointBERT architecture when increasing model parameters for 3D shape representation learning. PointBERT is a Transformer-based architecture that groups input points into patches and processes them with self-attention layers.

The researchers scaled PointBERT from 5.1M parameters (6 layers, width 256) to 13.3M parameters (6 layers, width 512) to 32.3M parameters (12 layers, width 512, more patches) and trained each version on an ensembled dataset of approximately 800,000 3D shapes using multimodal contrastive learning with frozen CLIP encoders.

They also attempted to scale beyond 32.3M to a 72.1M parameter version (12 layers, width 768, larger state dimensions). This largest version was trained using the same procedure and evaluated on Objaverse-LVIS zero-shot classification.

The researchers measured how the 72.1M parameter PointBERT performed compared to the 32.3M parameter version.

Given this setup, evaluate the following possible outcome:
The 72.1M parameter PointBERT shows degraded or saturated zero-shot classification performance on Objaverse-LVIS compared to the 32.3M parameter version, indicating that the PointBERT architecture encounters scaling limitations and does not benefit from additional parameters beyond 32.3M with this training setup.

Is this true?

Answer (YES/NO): YES